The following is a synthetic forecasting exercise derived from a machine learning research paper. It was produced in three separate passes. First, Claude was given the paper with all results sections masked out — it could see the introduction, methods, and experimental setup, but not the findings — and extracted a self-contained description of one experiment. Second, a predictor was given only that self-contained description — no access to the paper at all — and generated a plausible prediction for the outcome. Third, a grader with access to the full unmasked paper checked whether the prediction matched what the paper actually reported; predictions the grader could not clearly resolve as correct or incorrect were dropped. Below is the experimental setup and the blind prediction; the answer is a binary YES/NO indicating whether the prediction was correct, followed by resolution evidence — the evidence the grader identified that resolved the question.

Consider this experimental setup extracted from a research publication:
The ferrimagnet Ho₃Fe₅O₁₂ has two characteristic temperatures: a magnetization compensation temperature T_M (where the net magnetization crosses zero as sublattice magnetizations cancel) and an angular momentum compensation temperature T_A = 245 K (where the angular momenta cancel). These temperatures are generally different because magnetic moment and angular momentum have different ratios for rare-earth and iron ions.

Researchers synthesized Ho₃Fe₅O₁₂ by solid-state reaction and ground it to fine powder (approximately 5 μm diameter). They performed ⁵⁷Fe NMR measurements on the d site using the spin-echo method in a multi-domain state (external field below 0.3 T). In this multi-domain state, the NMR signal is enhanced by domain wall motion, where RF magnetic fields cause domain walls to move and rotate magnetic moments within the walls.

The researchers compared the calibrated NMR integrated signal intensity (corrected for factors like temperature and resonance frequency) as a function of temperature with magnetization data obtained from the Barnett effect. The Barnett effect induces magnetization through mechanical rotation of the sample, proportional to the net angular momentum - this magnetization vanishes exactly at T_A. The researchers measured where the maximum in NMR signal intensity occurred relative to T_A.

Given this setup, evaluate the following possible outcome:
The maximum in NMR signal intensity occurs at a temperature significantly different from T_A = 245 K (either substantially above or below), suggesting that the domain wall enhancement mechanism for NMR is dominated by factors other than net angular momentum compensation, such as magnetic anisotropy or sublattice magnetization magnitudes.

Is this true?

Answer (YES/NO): NO